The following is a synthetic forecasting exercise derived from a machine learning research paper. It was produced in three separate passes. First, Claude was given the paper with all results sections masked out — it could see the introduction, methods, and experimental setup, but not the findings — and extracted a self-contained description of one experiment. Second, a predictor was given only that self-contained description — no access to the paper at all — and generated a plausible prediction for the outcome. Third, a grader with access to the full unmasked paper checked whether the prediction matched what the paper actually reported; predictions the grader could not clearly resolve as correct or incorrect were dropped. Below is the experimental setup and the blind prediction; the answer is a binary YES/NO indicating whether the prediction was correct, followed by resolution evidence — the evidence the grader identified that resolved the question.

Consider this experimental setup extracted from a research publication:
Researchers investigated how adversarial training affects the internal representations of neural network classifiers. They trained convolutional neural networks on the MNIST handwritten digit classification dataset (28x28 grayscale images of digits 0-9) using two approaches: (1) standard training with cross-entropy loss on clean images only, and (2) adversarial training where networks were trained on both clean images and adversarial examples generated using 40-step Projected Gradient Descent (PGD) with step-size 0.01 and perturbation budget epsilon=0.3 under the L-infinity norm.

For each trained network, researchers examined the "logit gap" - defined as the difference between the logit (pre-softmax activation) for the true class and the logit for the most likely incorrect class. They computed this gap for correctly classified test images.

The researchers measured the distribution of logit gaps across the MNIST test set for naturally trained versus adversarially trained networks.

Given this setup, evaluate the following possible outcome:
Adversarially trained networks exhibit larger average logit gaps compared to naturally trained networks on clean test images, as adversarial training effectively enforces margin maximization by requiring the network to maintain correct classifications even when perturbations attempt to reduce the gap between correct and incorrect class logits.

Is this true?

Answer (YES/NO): NO